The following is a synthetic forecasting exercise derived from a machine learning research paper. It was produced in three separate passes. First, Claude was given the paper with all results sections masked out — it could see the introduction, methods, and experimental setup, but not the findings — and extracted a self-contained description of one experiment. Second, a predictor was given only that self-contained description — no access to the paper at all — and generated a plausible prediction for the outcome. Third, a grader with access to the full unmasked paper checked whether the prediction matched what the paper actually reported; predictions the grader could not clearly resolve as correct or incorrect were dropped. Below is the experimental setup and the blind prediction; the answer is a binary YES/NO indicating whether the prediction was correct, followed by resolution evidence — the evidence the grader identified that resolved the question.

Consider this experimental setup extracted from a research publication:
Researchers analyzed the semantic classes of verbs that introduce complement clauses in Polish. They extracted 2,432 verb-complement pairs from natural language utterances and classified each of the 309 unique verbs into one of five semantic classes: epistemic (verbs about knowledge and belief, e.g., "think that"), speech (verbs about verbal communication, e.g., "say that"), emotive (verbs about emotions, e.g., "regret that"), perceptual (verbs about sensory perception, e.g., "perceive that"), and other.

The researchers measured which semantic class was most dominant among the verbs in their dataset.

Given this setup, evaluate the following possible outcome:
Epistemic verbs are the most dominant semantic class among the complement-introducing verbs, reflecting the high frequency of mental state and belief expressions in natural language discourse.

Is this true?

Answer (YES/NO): YES